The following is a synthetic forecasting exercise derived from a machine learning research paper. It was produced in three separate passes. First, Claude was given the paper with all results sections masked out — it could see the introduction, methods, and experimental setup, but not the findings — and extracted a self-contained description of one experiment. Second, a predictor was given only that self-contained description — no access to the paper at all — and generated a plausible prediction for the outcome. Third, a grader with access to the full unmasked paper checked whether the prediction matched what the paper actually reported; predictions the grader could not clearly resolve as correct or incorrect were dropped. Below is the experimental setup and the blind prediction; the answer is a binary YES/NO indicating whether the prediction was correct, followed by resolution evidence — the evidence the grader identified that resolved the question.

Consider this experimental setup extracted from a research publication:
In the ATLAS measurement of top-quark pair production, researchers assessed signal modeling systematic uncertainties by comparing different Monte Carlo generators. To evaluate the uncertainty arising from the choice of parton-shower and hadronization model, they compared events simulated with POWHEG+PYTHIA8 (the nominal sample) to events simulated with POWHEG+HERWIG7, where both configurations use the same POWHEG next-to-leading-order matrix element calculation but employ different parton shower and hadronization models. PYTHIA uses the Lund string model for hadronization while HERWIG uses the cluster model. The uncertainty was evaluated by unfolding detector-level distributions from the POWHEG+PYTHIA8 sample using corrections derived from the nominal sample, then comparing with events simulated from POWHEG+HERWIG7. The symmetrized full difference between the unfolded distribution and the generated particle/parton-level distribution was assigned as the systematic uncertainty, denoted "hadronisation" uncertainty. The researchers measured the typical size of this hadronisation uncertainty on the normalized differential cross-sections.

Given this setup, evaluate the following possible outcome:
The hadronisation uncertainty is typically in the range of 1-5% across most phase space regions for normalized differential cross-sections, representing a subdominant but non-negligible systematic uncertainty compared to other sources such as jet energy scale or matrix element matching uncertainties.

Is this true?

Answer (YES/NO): NO